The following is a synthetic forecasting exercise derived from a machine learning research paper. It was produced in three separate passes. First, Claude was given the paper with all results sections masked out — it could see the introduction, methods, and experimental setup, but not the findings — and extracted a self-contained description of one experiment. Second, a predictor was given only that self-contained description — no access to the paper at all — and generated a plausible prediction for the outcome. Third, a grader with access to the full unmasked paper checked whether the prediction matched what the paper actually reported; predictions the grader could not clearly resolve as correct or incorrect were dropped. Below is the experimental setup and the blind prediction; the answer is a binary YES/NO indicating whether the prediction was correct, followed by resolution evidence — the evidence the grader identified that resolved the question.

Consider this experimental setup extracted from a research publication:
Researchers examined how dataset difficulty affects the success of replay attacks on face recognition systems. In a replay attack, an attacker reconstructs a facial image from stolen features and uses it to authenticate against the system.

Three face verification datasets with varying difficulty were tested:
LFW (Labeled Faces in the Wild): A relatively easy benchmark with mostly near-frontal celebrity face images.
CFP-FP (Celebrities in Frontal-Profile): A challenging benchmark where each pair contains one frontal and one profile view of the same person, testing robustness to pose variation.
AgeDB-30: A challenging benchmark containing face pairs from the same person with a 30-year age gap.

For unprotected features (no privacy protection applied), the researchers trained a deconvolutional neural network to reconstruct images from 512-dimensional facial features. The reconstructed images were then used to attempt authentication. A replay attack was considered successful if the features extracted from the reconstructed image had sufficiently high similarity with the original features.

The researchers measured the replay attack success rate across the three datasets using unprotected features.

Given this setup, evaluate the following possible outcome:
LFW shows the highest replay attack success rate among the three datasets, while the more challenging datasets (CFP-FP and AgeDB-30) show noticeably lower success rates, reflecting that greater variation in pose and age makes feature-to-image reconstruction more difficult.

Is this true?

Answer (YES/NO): YES